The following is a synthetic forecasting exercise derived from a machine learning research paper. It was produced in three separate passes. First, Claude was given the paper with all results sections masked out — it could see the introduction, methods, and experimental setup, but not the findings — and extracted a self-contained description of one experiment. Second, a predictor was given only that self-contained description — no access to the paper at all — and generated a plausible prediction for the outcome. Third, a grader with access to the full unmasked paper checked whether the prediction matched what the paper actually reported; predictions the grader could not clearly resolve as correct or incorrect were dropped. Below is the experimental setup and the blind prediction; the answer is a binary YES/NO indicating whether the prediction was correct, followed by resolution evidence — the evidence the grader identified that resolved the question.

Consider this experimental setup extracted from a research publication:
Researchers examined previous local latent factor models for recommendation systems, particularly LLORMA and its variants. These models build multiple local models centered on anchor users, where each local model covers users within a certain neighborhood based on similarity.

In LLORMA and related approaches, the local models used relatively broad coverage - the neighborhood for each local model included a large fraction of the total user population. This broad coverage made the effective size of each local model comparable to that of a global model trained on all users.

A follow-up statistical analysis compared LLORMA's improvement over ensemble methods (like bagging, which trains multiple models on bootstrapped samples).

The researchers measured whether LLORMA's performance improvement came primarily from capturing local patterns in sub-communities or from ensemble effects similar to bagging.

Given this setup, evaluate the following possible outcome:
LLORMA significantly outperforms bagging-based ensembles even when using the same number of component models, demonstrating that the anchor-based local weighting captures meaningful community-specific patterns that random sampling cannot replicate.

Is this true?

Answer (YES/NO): NO